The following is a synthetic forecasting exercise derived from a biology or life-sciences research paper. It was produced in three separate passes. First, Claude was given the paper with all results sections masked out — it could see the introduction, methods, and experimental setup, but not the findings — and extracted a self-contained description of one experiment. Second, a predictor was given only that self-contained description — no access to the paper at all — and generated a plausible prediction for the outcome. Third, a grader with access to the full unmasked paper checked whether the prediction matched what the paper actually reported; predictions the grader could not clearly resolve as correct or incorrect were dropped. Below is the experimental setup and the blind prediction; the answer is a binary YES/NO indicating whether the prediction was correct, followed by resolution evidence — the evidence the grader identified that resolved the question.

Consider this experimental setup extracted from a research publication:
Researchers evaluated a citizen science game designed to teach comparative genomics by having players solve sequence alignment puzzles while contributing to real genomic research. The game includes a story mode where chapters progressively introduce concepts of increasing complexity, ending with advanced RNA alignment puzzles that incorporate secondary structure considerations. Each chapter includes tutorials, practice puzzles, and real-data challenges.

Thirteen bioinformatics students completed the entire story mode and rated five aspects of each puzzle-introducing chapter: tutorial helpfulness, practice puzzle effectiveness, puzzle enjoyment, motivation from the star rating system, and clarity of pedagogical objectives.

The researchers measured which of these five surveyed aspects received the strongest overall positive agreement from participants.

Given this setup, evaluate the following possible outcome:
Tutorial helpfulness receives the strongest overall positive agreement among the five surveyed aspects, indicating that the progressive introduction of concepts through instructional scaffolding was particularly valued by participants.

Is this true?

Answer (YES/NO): NO